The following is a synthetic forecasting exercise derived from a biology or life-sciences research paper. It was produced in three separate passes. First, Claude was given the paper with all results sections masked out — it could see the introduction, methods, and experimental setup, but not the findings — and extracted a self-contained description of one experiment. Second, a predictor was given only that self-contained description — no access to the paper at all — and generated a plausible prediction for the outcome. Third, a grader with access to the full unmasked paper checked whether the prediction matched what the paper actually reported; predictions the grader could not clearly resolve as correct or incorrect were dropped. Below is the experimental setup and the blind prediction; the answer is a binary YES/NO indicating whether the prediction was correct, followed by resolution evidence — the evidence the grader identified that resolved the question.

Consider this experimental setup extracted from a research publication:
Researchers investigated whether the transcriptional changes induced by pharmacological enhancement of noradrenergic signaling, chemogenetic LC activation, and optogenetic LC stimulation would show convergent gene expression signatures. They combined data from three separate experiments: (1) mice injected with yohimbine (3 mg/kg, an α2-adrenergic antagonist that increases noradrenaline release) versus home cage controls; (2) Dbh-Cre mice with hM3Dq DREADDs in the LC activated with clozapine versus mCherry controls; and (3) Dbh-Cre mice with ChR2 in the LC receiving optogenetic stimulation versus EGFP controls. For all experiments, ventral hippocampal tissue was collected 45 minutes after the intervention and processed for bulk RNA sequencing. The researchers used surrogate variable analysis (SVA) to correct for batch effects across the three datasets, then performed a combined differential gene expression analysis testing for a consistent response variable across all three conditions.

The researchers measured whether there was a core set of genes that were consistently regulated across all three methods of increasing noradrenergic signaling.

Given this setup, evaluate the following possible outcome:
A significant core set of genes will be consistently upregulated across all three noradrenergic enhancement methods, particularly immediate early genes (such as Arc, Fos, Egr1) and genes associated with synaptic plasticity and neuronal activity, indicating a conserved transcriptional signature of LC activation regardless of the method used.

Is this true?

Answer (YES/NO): NO